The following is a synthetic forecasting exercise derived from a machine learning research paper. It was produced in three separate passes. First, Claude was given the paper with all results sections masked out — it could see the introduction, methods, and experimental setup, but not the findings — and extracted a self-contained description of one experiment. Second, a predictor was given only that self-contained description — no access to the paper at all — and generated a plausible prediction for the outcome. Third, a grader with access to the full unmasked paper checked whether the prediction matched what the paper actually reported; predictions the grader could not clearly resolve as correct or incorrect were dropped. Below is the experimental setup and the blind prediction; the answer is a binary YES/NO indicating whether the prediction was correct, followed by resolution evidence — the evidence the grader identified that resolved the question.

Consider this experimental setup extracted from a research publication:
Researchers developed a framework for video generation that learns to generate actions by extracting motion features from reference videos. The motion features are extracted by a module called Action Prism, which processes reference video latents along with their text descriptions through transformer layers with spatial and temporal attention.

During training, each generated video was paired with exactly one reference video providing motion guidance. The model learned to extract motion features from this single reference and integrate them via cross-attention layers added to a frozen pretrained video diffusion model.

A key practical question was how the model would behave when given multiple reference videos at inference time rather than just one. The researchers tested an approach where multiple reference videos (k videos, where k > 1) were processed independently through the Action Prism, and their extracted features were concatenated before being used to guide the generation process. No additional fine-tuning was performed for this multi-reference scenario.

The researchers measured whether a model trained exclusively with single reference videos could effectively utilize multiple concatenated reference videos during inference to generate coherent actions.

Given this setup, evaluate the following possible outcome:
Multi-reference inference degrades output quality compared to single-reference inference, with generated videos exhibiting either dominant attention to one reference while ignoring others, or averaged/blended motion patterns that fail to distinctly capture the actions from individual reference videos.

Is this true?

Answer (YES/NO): NO